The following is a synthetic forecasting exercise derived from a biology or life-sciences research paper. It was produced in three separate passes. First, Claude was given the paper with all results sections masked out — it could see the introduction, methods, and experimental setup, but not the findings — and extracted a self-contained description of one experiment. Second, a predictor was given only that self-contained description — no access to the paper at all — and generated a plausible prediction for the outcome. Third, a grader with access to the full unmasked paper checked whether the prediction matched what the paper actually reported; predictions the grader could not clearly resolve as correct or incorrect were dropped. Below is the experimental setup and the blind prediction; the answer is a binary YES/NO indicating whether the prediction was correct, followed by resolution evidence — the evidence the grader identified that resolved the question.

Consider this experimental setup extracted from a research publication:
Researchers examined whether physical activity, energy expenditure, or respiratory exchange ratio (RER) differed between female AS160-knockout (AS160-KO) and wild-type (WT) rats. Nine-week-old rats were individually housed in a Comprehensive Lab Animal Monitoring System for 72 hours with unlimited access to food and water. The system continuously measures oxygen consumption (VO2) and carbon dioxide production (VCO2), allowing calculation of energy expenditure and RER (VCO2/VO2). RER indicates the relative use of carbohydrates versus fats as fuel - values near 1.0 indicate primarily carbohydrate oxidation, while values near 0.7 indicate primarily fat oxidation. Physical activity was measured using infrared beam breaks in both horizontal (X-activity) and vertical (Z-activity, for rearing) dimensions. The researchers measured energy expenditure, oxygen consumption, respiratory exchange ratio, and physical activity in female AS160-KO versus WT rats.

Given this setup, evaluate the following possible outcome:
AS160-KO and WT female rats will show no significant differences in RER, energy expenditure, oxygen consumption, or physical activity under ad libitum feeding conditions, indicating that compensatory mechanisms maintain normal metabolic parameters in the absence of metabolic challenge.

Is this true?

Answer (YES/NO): YES